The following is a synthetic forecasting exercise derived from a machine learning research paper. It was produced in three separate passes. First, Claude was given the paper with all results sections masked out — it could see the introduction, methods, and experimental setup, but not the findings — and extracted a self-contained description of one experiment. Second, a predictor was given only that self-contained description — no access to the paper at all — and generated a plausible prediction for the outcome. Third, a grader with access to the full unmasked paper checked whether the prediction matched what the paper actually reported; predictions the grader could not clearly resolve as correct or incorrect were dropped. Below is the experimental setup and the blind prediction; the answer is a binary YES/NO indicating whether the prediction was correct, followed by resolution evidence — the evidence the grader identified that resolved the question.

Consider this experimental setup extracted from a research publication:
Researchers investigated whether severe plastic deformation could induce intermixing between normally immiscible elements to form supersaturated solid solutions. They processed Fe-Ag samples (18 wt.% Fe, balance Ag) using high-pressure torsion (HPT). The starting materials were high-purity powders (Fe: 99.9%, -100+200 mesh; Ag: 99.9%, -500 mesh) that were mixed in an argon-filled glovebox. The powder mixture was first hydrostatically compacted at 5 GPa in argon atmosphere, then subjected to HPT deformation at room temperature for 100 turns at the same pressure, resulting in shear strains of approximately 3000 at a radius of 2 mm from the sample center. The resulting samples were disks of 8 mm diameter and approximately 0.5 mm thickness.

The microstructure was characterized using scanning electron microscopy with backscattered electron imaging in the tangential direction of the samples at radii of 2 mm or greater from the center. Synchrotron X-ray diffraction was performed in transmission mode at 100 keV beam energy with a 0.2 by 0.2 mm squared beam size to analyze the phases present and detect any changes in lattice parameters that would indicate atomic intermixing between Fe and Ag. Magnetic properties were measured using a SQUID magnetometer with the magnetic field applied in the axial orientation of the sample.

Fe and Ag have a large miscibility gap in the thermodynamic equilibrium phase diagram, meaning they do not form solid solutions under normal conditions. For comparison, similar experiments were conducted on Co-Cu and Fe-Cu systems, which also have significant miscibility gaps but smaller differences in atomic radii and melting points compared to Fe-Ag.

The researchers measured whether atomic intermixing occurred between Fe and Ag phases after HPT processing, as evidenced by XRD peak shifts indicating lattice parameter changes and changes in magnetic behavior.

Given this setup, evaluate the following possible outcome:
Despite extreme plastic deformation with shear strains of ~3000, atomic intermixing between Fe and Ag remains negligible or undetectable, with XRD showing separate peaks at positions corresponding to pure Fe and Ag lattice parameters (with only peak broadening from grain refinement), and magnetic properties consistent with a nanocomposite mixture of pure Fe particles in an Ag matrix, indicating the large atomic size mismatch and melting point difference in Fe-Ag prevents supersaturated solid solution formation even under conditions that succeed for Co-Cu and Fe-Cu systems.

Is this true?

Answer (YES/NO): YES